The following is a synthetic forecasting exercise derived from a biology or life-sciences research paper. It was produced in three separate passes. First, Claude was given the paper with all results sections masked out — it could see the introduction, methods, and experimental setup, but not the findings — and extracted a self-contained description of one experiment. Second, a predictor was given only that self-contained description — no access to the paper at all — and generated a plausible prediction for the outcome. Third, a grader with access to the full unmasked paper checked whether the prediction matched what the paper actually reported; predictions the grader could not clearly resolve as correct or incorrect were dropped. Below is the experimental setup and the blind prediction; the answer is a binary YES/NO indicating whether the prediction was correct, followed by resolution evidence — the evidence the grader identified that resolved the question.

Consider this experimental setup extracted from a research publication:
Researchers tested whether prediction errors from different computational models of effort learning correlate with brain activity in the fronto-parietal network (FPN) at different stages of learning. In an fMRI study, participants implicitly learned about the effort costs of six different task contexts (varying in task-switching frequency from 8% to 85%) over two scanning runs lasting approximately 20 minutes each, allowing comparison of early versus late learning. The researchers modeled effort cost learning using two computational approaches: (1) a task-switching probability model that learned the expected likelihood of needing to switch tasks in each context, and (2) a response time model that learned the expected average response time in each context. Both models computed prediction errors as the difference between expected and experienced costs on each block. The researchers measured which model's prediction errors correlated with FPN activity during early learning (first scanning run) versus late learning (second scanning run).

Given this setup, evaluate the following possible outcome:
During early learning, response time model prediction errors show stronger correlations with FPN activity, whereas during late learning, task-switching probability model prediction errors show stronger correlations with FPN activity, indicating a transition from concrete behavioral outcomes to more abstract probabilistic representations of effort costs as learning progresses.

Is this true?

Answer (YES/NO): YES